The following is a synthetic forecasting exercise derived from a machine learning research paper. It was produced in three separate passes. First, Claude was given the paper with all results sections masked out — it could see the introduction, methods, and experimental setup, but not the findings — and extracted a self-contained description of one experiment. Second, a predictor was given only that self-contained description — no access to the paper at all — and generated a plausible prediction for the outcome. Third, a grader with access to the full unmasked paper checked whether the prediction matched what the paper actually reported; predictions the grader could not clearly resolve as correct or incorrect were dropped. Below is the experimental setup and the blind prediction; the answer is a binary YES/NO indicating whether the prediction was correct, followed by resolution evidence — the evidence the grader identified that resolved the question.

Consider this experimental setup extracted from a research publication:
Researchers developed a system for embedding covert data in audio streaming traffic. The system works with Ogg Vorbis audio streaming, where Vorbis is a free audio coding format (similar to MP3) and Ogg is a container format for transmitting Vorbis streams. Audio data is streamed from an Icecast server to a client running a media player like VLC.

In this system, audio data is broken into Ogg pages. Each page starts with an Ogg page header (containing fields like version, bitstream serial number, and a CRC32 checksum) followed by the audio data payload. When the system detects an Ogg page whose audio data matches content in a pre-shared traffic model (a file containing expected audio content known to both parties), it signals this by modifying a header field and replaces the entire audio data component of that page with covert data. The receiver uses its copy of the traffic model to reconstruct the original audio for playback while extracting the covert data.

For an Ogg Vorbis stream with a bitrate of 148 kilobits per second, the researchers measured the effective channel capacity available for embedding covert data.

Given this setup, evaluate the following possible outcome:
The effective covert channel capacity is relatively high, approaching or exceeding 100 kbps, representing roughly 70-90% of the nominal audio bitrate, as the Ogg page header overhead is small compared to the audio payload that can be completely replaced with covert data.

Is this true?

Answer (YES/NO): NO